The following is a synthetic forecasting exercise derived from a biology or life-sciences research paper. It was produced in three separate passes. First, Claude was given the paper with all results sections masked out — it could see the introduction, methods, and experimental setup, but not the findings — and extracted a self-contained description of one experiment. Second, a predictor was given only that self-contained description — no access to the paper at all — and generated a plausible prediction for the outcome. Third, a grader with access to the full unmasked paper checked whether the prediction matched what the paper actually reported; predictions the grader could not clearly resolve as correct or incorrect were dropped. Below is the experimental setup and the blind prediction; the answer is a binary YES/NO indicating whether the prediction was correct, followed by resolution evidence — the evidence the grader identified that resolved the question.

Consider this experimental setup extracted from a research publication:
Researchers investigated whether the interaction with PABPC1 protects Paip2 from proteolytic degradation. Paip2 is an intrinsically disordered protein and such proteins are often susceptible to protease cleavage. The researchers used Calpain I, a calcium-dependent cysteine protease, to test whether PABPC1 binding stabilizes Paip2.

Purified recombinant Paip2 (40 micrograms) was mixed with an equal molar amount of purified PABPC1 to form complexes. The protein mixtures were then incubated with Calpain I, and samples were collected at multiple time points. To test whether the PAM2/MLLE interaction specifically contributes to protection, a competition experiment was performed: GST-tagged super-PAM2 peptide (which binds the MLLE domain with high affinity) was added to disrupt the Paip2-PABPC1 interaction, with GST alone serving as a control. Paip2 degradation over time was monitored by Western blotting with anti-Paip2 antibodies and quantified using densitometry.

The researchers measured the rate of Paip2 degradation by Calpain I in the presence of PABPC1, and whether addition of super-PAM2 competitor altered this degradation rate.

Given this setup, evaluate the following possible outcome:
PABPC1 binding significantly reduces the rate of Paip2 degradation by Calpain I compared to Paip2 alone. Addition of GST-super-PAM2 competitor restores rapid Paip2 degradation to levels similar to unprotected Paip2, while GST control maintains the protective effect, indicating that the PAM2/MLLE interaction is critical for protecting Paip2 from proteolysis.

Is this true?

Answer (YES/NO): NO